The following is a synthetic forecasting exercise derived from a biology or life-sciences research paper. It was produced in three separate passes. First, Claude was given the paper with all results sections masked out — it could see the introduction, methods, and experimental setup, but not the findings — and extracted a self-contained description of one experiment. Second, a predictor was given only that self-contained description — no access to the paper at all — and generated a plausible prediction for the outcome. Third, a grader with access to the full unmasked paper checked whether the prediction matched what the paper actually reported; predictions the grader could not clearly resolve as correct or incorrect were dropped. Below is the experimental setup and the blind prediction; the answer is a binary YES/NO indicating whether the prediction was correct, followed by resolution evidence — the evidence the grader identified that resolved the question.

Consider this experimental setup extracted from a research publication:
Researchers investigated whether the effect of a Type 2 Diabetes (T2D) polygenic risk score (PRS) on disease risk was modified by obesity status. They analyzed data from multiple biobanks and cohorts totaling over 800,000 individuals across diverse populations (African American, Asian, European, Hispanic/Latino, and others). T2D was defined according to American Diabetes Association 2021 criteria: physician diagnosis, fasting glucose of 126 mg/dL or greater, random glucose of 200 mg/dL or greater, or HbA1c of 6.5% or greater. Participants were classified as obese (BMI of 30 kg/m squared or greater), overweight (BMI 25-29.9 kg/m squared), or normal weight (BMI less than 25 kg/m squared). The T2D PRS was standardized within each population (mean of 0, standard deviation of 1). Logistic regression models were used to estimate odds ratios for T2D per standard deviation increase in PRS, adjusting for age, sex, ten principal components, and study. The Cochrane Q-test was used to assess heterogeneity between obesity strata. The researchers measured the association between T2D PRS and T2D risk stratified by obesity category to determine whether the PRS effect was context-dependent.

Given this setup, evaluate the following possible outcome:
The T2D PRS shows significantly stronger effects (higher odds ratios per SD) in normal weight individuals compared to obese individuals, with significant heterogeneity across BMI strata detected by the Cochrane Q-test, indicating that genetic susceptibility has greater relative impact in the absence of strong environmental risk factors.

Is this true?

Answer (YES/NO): YES